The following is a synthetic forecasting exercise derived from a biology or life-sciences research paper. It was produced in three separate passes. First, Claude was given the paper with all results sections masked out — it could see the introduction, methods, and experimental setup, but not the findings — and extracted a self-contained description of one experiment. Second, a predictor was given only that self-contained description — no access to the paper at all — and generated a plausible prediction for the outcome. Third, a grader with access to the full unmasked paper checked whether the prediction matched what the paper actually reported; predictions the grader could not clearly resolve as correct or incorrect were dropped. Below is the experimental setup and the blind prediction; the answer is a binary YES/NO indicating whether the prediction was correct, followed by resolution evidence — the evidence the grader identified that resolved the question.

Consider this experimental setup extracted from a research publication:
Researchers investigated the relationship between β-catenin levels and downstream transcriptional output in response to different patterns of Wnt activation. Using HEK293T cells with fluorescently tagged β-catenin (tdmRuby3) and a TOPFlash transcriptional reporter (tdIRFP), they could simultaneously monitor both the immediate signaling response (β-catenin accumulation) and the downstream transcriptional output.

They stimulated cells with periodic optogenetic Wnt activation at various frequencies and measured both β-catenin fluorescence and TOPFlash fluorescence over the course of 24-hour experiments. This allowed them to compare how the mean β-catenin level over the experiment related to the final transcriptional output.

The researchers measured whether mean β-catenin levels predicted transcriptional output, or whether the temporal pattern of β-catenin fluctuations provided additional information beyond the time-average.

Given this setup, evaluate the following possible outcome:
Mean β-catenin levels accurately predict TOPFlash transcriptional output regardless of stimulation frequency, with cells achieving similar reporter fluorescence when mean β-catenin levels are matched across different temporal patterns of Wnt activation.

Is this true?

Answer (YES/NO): NO